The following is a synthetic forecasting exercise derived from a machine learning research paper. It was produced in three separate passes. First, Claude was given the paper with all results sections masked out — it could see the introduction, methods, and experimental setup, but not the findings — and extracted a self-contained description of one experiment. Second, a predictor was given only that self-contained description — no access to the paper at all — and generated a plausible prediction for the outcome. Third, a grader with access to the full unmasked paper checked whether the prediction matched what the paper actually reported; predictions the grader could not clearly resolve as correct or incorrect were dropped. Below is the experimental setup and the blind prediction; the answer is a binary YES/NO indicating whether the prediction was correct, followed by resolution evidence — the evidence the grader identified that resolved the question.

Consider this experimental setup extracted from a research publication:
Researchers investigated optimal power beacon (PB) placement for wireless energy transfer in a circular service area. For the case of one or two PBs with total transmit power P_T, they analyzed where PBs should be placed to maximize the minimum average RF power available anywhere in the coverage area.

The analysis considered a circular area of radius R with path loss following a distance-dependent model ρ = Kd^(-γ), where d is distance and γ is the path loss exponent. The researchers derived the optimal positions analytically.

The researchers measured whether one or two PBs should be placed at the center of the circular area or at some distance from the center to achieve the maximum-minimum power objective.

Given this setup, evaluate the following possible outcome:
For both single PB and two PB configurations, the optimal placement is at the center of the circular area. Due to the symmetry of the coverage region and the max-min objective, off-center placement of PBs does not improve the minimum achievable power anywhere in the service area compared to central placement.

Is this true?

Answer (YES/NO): YES